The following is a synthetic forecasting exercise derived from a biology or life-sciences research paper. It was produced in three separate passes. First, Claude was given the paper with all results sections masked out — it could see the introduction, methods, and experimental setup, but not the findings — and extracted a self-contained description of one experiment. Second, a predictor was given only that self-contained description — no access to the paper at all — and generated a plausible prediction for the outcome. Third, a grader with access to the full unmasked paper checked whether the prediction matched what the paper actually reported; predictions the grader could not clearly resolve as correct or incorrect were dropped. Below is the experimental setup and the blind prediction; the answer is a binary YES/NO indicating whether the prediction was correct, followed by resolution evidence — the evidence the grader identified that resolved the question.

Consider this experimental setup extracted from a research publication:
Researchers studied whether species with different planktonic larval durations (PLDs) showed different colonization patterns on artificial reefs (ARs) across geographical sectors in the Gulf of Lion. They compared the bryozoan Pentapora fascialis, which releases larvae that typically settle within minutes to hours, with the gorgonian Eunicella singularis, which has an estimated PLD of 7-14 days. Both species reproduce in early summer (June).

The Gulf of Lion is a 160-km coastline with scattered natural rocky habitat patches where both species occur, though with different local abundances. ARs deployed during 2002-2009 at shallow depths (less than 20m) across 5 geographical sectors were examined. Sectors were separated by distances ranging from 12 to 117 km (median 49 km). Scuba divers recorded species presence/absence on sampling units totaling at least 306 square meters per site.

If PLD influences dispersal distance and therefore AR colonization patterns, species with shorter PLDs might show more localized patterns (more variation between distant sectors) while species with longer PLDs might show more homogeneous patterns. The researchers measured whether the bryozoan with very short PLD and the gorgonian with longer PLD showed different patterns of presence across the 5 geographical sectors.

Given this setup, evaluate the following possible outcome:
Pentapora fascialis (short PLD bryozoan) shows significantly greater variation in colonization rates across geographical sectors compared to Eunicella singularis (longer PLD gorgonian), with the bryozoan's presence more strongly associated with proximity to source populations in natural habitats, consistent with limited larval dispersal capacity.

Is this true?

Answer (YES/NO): YES